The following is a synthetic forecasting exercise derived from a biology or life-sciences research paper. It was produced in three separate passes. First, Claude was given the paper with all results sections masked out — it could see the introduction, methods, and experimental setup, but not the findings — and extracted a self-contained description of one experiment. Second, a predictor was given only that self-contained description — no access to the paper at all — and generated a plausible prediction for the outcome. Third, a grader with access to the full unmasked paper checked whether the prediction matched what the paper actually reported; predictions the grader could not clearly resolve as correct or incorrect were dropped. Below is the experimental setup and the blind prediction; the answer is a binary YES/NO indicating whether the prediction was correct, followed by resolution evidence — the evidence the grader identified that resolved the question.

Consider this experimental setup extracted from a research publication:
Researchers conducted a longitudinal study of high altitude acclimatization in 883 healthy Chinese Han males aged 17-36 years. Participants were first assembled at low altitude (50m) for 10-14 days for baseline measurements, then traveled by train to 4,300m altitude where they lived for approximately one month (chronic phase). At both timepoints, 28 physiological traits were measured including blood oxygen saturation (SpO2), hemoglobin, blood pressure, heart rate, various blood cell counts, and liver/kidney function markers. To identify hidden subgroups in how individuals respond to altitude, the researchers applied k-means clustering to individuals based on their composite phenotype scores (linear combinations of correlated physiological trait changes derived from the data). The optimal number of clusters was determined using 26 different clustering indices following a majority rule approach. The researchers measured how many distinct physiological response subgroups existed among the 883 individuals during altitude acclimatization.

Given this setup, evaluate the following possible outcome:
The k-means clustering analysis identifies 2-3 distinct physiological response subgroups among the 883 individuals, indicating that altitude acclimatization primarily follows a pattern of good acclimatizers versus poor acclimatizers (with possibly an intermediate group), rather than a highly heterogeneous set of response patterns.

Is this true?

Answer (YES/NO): YES